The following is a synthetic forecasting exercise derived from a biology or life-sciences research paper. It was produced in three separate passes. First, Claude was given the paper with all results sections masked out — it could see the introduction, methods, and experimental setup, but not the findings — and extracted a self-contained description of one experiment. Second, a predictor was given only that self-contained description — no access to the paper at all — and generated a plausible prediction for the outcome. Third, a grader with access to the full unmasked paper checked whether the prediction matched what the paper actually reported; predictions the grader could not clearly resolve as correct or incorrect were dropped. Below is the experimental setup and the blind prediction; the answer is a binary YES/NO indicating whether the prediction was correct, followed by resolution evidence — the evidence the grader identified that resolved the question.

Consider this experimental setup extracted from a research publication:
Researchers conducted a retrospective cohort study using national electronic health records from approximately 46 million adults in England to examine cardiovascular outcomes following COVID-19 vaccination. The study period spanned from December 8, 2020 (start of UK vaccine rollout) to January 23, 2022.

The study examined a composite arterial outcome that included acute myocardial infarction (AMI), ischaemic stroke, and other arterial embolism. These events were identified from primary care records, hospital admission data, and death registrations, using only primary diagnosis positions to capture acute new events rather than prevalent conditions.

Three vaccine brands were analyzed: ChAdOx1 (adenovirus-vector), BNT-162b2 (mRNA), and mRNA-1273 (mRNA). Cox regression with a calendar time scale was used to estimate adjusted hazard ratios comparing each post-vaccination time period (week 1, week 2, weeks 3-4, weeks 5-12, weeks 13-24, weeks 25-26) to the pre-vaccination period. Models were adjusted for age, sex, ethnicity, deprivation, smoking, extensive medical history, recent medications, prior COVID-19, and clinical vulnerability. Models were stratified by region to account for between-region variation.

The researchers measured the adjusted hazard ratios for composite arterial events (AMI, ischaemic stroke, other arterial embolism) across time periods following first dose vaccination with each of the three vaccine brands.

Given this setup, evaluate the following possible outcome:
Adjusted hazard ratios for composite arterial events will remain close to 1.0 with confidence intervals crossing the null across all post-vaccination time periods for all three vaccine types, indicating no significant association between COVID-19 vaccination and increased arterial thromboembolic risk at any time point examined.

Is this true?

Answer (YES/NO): NO